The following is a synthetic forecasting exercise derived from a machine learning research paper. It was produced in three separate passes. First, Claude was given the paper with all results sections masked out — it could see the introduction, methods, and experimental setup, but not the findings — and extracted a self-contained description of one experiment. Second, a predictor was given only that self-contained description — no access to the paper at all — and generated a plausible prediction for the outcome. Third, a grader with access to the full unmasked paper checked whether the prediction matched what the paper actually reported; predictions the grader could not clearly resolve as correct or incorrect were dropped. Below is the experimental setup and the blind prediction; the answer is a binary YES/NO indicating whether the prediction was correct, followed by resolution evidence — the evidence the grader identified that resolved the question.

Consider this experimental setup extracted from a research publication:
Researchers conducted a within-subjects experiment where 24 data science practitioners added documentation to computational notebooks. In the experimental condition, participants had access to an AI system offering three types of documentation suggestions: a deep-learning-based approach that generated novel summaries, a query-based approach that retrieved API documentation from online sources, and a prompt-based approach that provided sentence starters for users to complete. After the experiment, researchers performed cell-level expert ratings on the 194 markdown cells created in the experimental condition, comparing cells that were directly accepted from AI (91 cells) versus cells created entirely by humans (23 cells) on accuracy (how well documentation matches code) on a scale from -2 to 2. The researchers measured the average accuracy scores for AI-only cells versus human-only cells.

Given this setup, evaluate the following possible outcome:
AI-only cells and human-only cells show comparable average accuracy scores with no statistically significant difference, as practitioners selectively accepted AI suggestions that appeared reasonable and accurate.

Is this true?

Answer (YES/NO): YES